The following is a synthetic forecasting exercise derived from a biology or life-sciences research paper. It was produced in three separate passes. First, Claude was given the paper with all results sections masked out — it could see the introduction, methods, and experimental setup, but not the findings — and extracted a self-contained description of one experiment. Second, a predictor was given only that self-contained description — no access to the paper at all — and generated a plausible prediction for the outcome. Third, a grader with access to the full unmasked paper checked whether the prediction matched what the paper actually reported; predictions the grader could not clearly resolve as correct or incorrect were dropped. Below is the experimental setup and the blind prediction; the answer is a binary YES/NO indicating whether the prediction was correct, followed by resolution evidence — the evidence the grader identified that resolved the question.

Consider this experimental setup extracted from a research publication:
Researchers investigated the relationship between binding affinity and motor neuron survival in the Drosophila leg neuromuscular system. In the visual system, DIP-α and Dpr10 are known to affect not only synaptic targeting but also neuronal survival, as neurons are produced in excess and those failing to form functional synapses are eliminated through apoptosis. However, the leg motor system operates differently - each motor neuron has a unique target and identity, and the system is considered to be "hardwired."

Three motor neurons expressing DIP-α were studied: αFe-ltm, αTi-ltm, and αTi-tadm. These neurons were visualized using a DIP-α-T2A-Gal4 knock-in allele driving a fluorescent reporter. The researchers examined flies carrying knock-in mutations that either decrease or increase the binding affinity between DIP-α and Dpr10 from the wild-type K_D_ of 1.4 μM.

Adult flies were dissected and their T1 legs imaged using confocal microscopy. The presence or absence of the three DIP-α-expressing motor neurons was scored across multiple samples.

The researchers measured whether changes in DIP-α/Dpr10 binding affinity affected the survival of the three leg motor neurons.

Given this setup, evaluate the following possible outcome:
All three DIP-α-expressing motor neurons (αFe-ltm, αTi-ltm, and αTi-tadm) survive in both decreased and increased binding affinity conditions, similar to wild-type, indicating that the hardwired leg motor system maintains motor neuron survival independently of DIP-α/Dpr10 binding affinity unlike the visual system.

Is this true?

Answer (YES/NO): YES